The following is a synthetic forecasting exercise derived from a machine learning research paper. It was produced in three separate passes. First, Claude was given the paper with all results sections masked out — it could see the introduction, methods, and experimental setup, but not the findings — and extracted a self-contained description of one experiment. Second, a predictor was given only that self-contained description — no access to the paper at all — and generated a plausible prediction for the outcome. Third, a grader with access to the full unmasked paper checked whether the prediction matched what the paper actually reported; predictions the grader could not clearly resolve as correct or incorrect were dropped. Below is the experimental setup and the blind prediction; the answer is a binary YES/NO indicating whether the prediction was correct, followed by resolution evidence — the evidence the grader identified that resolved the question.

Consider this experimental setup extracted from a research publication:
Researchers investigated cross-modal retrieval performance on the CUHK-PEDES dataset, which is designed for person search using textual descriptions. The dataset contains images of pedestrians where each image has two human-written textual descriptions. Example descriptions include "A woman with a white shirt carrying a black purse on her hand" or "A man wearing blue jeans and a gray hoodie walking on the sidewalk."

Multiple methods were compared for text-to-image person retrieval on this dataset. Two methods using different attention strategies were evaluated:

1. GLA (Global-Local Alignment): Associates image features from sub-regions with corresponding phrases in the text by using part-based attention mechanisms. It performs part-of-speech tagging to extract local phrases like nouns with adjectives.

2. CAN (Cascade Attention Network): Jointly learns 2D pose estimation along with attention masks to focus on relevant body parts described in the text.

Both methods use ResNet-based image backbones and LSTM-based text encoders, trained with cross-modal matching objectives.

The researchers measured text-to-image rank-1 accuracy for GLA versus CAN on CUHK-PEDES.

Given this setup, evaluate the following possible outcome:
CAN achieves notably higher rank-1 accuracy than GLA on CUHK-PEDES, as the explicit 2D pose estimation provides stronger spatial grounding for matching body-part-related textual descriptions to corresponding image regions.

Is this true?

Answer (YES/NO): NO